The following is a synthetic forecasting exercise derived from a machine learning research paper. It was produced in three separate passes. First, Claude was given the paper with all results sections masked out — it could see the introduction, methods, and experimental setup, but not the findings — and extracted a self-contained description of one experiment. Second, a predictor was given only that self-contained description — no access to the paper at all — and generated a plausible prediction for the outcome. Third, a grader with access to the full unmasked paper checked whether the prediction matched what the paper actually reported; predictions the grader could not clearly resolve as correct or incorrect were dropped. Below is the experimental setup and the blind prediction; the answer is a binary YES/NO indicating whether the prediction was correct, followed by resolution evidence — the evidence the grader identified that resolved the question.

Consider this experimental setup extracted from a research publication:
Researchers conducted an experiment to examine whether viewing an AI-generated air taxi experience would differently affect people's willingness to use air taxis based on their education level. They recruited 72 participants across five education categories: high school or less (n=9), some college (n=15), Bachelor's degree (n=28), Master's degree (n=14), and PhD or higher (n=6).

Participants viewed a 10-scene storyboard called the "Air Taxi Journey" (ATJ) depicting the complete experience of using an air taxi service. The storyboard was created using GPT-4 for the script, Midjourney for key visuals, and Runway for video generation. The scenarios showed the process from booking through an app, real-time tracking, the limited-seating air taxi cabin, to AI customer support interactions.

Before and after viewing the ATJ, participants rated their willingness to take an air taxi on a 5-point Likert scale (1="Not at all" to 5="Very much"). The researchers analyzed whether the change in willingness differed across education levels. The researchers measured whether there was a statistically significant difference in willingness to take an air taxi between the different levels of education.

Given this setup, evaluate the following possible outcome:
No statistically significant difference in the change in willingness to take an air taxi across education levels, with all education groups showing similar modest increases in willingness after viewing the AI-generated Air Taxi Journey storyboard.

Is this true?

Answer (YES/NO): NO